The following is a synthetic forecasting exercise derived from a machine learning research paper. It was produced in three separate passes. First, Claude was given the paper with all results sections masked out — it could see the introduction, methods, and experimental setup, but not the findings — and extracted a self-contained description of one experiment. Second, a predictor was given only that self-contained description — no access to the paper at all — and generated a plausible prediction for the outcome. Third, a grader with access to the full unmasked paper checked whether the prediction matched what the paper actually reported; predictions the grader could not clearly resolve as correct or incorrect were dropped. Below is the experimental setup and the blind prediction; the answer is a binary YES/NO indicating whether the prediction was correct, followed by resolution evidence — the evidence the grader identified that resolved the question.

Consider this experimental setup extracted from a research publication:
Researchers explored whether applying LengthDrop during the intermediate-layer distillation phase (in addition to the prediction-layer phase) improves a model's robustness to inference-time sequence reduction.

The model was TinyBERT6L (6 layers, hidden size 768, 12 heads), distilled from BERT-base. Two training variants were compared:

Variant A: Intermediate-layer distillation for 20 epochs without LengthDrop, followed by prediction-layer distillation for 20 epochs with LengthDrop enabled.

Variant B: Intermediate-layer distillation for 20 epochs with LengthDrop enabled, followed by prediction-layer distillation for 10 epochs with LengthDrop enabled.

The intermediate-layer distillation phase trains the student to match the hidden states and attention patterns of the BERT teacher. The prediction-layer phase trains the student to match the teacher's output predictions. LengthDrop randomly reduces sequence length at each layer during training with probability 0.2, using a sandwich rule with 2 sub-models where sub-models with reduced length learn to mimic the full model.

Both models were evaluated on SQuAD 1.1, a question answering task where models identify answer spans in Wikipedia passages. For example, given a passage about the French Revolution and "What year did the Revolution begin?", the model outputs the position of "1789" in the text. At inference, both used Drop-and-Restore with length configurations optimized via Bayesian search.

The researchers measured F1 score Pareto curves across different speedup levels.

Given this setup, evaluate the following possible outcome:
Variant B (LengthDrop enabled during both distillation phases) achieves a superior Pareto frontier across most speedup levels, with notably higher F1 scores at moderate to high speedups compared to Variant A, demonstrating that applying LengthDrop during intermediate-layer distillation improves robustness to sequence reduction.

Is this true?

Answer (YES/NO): NO